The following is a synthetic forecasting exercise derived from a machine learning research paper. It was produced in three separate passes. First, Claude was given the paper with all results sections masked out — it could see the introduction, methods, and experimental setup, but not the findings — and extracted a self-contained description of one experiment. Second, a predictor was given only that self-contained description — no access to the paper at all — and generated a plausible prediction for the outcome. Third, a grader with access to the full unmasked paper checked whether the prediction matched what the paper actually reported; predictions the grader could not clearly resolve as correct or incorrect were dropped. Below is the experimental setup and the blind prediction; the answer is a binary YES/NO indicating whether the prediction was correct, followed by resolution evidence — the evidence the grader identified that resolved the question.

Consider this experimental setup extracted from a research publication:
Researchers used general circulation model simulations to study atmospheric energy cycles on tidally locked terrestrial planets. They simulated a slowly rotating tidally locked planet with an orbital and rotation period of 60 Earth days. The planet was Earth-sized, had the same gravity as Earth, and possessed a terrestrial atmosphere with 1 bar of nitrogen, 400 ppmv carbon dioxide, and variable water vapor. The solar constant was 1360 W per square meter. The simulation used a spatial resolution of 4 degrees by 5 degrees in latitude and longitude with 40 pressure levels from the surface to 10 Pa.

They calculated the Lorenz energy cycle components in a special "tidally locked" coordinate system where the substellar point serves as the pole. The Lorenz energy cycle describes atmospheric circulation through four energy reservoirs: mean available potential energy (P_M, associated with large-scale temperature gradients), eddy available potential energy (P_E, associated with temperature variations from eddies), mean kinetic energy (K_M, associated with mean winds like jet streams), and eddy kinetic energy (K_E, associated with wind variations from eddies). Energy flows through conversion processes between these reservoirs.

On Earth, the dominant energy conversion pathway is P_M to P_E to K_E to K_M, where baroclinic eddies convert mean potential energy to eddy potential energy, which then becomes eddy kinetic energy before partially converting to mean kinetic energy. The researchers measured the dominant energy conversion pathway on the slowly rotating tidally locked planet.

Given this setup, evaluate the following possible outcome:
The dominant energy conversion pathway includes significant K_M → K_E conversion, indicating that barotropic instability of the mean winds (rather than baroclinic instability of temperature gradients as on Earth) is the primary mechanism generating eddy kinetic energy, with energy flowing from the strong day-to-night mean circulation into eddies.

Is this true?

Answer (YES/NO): YES